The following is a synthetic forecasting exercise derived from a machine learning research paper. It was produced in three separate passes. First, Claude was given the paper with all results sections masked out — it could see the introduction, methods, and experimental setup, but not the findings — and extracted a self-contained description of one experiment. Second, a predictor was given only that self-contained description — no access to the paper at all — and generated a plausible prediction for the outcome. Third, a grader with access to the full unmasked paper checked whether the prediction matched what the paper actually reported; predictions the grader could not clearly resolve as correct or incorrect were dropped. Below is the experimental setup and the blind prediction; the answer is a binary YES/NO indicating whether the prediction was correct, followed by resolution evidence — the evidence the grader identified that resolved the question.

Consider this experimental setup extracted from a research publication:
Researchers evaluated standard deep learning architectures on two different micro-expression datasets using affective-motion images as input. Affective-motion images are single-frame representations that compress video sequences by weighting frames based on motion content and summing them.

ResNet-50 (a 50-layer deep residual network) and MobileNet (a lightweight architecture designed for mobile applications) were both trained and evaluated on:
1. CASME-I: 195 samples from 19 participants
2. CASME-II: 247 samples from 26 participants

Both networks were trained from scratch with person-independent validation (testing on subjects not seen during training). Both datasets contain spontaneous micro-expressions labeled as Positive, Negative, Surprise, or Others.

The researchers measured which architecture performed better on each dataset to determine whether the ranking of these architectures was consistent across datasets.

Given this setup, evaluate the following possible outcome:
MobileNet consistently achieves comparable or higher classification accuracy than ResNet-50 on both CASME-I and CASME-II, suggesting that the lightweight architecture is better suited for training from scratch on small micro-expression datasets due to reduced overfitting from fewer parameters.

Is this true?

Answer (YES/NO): NO